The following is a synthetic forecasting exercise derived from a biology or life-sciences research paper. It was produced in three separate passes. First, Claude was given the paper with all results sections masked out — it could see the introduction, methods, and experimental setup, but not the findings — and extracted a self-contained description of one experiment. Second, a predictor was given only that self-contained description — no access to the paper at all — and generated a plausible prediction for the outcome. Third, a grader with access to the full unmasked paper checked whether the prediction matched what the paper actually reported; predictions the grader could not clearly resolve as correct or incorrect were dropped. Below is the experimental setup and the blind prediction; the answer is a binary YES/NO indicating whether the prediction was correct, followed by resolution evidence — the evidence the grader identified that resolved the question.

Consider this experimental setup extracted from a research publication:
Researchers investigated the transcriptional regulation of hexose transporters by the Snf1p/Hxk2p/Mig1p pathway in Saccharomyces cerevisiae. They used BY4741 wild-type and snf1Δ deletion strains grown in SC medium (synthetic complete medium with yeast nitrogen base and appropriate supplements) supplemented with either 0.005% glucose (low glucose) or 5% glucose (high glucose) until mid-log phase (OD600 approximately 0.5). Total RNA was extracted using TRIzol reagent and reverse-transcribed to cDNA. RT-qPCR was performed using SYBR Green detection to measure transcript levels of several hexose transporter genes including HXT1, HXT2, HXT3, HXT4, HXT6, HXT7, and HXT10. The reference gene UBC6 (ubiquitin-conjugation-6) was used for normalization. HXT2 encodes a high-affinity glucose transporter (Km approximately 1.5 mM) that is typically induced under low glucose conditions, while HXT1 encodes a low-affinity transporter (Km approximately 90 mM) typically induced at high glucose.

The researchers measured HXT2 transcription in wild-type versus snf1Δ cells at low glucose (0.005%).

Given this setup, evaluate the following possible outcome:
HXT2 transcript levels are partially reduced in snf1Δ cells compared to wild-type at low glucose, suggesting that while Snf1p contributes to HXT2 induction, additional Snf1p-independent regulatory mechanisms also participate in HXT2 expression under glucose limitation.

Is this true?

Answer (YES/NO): NO